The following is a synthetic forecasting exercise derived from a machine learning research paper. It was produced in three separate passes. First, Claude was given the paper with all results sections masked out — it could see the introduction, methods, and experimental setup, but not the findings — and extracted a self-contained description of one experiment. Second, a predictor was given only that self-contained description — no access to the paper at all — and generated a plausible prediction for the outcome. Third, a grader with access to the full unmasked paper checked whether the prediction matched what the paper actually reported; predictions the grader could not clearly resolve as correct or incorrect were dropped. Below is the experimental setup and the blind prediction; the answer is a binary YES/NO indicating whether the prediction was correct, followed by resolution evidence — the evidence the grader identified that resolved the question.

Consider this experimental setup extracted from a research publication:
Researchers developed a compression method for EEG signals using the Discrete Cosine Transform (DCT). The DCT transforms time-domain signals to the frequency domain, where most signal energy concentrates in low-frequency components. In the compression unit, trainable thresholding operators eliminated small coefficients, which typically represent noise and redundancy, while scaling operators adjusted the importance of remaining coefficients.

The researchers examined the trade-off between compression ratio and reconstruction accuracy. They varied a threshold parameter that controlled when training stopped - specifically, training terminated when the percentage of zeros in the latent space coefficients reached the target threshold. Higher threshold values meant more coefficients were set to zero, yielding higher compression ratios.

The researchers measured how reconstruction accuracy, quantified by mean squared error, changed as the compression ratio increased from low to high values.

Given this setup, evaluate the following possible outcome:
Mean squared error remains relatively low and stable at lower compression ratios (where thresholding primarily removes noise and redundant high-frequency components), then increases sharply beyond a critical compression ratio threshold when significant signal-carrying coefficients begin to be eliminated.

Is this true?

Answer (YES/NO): NO